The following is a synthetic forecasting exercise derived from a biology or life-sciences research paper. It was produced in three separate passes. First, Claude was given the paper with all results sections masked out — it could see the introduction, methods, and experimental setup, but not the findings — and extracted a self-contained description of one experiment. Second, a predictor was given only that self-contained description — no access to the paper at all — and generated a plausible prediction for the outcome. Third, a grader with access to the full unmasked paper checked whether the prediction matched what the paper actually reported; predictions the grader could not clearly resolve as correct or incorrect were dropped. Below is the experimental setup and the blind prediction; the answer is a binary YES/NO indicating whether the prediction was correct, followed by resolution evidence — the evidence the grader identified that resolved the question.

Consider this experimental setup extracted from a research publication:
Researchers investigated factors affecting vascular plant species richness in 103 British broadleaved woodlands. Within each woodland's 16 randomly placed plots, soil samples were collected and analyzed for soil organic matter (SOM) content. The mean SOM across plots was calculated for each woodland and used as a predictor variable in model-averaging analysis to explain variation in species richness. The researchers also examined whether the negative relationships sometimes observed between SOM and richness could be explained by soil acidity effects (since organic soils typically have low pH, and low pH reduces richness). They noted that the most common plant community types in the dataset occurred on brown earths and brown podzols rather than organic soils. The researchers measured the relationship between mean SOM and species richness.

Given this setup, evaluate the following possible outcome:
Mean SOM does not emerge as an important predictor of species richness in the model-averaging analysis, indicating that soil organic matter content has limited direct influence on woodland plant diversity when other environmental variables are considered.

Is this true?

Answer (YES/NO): NO